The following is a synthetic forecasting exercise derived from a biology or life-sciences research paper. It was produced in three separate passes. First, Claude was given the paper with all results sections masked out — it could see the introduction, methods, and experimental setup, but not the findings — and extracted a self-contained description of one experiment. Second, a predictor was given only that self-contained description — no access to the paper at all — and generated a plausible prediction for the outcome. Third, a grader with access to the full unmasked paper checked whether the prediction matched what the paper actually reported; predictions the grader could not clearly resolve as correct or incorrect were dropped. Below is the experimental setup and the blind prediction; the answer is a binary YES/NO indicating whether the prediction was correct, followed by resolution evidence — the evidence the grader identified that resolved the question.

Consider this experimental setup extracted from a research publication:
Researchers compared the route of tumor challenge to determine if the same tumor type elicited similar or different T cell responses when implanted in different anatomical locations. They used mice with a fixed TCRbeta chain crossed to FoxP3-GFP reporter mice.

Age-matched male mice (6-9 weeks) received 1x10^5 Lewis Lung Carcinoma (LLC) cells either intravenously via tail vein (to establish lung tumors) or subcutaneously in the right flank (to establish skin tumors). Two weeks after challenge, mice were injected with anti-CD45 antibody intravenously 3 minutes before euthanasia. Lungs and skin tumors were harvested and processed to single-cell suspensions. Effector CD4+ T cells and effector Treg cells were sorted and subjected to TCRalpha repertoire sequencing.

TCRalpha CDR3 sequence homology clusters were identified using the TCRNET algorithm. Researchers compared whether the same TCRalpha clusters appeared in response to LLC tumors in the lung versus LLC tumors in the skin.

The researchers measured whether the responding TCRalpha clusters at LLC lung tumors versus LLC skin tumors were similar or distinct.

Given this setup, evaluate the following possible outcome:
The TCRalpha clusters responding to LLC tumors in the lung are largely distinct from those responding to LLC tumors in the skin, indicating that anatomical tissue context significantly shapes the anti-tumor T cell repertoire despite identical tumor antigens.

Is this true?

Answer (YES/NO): NO